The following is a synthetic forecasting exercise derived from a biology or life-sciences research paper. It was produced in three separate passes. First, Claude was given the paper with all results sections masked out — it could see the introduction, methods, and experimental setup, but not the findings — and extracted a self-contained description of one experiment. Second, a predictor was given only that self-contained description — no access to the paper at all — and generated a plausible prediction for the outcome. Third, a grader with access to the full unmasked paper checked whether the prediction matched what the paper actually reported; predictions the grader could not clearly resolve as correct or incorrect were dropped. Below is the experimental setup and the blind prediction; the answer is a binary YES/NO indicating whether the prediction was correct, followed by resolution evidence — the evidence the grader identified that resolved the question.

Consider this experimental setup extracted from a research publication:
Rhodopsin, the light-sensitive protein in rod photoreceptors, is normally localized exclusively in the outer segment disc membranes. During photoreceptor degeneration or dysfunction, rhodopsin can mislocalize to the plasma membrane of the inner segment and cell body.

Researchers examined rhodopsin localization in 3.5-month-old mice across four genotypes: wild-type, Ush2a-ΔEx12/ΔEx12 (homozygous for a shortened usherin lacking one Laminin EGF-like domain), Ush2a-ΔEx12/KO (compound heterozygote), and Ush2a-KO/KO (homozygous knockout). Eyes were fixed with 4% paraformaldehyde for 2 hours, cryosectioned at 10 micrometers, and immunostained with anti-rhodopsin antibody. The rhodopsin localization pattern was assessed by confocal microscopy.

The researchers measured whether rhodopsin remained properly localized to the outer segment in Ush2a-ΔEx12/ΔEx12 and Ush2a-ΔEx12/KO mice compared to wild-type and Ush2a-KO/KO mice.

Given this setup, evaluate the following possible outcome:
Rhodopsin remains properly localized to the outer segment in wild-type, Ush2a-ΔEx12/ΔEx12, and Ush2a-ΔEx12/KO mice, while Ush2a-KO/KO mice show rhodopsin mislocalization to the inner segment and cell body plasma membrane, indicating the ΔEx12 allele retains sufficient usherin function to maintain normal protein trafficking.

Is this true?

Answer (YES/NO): NO